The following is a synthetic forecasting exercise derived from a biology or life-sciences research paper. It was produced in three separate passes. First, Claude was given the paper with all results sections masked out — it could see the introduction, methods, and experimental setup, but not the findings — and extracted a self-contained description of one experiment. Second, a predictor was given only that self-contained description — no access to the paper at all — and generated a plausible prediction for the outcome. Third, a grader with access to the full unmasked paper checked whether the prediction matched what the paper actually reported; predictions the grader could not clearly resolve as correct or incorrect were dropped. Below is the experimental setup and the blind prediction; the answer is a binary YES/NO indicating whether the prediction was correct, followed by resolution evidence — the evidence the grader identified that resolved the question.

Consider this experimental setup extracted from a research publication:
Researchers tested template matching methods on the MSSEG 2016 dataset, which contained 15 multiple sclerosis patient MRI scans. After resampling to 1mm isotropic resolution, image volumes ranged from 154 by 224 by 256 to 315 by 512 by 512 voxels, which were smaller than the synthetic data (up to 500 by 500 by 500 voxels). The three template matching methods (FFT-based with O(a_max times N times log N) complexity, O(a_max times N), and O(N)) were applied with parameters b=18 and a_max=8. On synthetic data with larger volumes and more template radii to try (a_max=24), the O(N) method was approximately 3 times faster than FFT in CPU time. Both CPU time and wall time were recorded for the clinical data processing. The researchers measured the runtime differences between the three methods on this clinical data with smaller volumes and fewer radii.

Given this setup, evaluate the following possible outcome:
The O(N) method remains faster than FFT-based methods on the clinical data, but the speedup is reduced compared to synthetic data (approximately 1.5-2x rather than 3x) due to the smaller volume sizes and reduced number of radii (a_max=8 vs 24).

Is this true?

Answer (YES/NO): NO